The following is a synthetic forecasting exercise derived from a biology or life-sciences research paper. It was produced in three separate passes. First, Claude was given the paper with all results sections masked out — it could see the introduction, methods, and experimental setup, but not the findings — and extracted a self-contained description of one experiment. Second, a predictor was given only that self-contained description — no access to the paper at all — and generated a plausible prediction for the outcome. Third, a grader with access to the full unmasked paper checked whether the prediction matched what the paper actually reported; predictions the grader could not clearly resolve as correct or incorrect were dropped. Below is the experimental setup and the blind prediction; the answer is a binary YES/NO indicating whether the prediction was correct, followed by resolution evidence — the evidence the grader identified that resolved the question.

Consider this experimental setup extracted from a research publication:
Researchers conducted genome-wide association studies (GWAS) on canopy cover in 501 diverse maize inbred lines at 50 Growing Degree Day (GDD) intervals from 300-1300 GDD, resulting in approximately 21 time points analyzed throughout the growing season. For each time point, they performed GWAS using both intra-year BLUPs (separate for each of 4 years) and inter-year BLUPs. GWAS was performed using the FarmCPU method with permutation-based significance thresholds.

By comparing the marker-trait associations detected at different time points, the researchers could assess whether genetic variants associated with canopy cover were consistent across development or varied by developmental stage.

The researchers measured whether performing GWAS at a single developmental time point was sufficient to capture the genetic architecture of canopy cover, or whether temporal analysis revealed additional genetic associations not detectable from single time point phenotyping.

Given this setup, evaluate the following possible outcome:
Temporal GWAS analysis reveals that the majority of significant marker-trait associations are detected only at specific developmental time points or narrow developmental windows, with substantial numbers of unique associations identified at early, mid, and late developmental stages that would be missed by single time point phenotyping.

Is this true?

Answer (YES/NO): YES